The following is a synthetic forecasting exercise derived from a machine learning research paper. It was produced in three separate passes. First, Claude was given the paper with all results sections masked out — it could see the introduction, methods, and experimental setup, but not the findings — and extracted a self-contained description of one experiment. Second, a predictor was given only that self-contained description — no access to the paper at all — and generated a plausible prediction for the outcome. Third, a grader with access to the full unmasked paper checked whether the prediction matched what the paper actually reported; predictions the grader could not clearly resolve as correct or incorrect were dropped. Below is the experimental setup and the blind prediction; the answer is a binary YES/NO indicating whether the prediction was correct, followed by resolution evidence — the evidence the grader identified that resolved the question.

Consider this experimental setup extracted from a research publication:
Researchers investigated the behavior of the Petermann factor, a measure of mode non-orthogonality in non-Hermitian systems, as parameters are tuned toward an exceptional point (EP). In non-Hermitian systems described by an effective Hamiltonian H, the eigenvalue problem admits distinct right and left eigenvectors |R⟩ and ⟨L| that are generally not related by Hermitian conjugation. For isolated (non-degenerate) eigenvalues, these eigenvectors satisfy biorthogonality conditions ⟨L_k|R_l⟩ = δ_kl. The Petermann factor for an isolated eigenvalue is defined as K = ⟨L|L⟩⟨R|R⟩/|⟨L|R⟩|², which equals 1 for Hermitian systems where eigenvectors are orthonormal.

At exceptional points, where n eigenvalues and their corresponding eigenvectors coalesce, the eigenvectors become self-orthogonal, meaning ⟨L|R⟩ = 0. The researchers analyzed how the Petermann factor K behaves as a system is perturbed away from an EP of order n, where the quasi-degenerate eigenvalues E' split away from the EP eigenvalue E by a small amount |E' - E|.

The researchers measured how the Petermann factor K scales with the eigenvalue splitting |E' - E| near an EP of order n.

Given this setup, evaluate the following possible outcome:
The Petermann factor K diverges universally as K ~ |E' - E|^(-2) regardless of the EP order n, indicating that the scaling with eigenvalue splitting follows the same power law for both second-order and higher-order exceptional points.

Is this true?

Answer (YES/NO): NO